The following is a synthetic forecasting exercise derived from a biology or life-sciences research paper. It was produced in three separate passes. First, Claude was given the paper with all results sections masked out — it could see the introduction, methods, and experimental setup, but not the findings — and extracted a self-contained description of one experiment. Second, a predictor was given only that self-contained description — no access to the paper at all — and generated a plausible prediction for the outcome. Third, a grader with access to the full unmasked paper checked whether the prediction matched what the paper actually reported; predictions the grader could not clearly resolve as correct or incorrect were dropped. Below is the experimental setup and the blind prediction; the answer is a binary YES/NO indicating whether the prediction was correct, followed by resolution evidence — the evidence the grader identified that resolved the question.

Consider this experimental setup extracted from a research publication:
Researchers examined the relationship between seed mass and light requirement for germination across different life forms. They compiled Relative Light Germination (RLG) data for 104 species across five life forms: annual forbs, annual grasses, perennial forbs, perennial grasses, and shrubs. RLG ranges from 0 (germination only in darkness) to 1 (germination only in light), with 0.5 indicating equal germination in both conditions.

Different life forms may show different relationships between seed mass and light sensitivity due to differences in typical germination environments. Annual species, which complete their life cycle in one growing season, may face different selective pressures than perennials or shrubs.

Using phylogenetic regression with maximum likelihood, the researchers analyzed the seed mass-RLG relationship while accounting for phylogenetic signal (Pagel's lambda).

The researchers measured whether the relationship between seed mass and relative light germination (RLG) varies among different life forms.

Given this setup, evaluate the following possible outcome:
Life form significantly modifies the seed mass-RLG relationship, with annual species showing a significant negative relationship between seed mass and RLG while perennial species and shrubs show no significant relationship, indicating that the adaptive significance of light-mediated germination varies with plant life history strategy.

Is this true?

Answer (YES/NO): NO